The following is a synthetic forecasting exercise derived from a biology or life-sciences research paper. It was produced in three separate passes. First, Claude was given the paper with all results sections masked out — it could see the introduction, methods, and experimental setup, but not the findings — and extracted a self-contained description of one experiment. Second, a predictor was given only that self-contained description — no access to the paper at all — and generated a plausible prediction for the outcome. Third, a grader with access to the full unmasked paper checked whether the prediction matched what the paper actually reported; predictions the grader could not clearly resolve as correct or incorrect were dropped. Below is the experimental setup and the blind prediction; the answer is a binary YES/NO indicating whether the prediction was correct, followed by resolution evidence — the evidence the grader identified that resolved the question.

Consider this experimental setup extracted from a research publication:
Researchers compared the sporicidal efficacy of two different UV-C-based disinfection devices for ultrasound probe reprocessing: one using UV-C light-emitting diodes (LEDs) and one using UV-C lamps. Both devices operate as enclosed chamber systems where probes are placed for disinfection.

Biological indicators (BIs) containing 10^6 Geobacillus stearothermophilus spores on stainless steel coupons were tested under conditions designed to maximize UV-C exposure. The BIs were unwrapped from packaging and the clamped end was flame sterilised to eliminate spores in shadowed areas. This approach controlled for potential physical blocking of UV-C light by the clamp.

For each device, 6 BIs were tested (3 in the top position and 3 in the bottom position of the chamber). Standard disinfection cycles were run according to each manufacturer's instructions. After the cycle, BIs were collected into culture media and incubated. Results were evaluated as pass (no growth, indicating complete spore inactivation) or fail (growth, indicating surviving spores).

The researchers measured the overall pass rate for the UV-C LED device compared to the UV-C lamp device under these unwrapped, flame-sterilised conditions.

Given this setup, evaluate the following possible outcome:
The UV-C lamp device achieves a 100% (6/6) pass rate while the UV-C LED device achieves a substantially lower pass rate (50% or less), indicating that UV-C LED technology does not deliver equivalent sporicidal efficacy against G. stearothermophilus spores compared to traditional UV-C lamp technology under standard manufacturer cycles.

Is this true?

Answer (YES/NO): NO